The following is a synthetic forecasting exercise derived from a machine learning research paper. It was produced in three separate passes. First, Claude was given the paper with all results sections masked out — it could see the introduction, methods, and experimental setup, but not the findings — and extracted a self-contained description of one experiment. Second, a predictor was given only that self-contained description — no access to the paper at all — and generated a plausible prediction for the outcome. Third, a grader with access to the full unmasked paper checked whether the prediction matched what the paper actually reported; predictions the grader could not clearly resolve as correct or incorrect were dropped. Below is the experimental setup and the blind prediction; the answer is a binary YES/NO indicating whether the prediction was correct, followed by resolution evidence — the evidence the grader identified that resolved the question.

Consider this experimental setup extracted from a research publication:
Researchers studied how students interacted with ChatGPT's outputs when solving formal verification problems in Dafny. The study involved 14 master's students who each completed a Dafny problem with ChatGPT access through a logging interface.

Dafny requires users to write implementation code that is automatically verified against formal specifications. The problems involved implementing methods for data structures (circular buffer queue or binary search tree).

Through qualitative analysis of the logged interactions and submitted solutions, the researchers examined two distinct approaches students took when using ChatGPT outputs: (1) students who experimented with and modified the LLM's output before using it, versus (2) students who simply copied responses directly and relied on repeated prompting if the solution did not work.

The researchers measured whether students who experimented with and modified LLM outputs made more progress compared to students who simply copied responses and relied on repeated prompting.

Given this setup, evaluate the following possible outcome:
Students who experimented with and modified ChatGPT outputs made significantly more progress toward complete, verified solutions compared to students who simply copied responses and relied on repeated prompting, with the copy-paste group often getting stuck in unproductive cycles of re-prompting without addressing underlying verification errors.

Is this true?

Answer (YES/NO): YES